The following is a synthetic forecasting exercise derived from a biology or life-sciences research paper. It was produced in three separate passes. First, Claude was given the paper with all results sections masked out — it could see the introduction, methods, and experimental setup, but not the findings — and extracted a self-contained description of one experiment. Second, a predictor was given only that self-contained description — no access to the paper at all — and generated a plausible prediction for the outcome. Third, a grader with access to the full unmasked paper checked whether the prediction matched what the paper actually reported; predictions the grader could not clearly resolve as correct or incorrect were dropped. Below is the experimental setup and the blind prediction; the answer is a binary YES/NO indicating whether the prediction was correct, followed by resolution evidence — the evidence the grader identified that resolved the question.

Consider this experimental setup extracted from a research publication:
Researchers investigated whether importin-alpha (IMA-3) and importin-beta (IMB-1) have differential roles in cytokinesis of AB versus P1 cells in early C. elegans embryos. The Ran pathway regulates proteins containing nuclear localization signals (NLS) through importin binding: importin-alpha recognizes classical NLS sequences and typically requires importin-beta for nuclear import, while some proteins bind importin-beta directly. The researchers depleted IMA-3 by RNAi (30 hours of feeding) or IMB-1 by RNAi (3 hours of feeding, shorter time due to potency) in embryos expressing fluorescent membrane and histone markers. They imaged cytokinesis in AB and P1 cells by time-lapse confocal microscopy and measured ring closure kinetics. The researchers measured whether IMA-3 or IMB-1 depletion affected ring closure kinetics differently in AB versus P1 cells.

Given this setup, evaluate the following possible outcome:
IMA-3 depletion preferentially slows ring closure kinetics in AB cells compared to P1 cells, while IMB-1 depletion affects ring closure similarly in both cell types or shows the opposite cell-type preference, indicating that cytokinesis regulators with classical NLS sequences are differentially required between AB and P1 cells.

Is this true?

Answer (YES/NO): NO